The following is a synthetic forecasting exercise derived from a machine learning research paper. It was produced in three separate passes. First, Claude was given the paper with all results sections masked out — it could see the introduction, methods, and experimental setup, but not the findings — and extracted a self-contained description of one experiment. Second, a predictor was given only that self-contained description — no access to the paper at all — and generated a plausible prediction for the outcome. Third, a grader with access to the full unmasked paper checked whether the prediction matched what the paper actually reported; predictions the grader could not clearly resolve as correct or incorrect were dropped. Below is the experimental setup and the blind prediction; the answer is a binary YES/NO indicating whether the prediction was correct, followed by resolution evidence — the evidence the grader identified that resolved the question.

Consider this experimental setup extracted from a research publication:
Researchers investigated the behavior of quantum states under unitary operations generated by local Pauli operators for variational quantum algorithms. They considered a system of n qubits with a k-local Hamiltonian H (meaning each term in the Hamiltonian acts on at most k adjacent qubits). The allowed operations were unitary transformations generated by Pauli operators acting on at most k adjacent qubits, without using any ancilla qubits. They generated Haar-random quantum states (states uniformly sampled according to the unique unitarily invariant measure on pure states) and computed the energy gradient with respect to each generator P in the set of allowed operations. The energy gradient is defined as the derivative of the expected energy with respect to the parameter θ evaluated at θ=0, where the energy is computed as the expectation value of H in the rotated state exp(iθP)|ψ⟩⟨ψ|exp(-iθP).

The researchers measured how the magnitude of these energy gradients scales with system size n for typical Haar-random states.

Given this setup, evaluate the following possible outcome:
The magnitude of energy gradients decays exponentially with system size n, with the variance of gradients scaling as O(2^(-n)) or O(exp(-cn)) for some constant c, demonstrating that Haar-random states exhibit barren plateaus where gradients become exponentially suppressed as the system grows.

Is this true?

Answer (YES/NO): YES